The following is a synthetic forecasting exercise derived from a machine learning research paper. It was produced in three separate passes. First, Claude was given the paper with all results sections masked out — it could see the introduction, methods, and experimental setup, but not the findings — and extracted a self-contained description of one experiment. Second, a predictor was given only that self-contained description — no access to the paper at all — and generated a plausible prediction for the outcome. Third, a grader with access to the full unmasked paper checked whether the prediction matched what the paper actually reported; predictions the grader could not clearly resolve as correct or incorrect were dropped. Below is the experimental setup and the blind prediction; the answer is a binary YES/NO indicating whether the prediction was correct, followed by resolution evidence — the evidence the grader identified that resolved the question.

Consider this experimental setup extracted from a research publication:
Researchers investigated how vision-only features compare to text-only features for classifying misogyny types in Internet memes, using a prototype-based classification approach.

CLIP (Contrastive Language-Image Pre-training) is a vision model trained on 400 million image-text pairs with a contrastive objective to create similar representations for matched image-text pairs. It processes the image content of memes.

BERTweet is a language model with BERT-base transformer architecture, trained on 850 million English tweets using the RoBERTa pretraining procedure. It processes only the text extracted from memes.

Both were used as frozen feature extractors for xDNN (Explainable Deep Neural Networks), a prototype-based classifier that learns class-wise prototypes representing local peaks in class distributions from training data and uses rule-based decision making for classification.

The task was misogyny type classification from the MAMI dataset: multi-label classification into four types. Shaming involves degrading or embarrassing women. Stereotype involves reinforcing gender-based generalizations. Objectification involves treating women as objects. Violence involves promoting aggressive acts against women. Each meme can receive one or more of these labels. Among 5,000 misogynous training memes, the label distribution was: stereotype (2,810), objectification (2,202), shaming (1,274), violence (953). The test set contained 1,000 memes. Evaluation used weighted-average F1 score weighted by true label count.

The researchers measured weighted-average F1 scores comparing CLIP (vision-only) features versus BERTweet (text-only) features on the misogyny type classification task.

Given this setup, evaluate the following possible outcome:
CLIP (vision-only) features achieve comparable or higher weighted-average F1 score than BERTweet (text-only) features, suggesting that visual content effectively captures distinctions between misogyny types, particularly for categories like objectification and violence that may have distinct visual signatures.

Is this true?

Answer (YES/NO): YES